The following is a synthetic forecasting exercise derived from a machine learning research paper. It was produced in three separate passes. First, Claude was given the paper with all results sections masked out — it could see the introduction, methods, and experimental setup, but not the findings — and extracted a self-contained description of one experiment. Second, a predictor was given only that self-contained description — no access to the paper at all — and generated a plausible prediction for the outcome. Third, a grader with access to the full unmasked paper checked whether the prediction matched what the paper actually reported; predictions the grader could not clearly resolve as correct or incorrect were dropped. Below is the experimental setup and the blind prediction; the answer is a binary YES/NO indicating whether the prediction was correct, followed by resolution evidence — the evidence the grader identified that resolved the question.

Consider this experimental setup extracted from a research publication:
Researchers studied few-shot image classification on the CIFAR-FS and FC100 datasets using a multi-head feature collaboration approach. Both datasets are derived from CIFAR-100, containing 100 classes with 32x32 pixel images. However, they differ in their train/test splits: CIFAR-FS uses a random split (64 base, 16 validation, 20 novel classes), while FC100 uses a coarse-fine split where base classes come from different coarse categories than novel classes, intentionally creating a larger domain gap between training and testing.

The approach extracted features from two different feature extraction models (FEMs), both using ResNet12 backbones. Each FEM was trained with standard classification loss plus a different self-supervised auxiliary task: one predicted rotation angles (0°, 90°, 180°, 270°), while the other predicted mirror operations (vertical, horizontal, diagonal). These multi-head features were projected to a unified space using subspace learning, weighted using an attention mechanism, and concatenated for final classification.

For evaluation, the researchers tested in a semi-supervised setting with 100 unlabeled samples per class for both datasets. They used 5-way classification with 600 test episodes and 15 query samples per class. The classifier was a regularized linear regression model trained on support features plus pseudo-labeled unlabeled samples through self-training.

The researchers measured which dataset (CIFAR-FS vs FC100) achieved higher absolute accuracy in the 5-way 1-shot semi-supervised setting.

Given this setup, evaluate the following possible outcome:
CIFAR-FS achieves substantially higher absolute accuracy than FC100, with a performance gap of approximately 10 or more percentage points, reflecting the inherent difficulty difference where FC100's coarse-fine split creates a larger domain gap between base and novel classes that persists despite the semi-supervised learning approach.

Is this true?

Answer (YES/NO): YES